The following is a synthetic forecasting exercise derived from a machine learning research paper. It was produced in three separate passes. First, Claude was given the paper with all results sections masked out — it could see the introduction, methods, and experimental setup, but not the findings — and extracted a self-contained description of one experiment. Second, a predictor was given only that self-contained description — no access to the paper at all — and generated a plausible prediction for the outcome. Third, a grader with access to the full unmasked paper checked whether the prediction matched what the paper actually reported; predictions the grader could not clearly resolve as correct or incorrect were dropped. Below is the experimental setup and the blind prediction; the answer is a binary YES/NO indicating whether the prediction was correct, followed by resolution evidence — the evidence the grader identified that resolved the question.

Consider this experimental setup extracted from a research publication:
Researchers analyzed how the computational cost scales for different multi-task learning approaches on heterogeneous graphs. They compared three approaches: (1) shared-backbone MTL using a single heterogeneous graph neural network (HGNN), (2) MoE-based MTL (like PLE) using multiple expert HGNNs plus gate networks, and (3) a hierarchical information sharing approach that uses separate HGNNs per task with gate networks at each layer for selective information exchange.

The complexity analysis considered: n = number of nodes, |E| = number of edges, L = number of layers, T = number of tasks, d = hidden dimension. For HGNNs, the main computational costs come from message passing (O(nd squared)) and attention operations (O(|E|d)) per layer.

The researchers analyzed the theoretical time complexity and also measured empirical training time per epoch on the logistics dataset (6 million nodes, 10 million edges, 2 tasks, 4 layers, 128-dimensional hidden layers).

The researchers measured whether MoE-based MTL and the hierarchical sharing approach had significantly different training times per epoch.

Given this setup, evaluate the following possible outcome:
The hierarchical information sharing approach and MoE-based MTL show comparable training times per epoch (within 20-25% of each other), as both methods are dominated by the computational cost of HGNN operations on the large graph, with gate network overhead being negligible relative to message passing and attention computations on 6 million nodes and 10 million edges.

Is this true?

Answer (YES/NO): NO